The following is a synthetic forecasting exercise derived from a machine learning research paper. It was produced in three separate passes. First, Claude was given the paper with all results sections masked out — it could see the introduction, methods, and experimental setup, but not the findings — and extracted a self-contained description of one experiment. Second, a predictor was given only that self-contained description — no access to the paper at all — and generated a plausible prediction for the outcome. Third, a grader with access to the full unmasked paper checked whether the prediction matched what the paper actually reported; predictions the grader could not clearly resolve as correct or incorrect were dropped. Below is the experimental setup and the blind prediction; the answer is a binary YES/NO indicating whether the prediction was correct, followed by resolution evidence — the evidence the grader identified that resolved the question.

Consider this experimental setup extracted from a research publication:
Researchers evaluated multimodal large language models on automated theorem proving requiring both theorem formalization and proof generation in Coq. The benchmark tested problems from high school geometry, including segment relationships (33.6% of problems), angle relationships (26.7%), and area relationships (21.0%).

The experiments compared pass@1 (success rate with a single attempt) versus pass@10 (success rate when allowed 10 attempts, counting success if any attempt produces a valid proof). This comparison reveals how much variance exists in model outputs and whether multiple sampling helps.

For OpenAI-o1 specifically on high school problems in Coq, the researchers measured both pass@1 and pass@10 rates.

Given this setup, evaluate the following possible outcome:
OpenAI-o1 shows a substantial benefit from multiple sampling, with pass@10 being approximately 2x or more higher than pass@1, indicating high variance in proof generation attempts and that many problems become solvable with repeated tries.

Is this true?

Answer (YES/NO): YES